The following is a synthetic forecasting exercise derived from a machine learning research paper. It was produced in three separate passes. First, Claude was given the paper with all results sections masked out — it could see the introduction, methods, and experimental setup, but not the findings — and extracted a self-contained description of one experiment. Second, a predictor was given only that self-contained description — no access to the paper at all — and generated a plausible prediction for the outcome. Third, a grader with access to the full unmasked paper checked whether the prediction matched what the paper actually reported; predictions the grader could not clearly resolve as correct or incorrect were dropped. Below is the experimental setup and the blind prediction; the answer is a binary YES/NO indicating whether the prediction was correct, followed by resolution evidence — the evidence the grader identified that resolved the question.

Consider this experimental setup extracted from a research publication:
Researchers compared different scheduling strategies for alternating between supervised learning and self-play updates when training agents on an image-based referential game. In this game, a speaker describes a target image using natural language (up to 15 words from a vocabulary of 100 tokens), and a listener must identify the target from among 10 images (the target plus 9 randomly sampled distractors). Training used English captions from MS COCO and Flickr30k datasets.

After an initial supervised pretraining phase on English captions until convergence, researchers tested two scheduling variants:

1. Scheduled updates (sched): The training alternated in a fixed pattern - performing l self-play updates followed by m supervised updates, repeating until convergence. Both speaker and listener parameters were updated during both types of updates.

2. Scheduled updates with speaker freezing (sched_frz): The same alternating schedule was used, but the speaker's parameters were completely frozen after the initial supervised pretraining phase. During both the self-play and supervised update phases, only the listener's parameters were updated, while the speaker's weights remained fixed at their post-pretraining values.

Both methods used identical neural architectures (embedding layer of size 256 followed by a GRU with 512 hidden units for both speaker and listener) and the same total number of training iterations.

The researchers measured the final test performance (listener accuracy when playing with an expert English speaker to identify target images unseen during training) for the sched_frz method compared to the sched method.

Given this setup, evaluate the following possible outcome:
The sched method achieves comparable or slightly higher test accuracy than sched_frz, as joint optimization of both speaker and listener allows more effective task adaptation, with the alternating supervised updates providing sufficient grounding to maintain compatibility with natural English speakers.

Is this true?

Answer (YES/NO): NO